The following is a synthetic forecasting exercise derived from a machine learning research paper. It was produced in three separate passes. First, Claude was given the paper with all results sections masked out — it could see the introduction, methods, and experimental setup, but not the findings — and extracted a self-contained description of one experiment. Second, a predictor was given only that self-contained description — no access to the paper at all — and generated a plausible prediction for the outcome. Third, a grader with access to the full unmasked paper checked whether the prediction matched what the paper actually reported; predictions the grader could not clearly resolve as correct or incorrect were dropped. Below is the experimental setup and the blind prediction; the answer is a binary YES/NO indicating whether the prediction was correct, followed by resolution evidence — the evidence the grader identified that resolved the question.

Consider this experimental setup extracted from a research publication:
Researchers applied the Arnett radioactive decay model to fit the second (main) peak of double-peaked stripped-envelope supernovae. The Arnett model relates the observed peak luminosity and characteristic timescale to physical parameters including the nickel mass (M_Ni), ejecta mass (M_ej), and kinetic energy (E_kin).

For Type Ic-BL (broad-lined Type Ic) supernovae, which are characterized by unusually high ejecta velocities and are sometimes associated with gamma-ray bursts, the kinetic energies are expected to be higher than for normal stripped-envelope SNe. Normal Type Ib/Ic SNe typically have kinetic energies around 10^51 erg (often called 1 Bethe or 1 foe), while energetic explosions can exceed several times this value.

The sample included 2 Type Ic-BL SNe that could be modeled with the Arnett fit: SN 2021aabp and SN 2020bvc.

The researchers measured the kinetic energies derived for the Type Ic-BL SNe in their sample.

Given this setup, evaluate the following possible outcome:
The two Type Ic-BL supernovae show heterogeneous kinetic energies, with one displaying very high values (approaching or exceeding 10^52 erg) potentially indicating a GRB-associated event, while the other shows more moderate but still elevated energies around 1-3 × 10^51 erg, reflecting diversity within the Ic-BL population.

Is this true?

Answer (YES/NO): NO